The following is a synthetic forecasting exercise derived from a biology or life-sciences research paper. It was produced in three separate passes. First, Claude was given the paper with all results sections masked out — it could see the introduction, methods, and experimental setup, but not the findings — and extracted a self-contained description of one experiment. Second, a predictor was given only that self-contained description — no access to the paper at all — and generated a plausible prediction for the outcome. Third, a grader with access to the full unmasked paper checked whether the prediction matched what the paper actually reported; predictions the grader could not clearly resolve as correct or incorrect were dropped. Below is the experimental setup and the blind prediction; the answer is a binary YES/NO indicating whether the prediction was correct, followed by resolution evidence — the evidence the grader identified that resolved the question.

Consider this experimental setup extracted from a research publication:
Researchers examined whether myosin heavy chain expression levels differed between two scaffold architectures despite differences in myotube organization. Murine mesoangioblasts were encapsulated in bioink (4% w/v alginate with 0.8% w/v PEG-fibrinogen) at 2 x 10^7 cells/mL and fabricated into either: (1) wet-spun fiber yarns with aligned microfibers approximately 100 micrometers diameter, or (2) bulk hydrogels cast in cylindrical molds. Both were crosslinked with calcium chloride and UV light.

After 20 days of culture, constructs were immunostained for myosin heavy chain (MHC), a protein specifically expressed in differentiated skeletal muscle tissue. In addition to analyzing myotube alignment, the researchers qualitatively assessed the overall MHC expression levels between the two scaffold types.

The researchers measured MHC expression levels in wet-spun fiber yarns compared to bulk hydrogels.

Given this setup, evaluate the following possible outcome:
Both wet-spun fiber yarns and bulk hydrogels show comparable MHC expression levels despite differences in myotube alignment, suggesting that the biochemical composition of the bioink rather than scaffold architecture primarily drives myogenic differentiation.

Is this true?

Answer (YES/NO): YES